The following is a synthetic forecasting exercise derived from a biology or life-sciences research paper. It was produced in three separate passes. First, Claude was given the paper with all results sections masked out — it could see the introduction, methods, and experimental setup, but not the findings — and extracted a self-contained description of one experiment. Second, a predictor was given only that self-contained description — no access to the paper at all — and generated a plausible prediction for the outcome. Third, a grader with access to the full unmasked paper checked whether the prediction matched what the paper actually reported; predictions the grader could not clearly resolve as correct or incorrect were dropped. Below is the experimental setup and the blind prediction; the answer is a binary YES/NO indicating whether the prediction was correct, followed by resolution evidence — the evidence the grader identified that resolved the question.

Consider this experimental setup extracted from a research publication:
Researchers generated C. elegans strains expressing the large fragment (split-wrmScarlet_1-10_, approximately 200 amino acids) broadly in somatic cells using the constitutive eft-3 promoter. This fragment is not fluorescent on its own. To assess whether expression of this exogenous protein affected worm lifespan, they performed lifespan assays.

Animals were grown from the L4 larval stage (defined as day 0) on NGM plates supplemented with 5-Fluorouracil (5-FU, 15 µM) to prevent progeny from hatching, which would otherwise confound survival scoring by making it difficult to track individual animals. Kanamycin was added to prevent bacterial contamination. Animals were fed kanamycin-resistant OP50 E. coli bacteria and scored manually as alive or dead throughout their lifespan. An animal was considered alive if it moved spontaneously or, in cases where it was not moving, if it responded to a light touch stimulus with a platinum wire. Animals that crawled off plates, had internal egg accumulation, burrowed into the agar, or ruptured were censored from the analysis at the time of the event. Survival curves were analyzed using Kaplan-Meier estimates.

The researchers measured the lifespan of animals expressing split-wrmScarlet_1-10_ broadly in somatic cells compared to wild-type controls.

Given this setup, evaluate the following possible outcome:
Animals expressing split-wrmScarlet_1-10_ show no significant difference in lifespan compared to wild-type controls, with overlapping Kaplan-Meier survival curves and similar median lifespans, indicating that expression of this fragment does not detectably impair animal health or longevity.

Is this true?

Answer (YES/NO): YES